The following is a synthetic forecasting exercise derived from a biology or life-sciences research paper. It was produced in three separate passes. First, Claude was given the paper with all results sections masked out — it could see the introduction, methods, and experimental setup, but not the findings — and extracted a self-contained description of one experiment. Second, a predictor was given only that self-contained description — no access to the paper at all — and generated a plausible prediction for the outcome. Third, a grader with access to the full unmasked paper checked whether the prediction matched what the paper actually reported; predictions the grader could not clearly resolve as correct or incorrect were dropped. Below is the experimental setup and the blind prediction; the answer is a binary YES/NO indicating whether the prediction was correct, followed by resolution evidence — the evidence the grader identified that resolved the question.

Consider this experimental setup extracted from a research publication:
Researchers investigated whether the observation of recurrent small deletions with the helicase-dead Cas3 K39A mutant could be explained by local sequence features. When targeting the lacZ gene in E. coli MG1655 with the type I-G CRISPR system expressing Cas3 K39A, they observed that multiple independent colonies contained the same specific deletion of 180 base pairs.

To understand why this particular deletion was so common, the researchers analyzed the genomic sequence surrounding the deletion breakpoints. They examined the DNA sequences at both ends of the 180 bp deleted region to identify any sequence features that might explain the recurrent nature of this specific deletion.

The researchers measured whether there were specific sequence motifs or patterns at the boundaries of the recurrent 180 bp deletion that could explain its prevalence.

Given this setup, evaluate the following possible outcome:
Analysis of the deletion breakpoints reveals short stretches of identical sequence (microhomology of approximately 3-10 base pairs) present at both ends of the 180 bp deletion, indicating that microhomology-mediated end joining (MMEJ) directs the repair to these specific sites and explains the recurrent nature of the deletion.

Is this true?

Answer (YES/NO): NO